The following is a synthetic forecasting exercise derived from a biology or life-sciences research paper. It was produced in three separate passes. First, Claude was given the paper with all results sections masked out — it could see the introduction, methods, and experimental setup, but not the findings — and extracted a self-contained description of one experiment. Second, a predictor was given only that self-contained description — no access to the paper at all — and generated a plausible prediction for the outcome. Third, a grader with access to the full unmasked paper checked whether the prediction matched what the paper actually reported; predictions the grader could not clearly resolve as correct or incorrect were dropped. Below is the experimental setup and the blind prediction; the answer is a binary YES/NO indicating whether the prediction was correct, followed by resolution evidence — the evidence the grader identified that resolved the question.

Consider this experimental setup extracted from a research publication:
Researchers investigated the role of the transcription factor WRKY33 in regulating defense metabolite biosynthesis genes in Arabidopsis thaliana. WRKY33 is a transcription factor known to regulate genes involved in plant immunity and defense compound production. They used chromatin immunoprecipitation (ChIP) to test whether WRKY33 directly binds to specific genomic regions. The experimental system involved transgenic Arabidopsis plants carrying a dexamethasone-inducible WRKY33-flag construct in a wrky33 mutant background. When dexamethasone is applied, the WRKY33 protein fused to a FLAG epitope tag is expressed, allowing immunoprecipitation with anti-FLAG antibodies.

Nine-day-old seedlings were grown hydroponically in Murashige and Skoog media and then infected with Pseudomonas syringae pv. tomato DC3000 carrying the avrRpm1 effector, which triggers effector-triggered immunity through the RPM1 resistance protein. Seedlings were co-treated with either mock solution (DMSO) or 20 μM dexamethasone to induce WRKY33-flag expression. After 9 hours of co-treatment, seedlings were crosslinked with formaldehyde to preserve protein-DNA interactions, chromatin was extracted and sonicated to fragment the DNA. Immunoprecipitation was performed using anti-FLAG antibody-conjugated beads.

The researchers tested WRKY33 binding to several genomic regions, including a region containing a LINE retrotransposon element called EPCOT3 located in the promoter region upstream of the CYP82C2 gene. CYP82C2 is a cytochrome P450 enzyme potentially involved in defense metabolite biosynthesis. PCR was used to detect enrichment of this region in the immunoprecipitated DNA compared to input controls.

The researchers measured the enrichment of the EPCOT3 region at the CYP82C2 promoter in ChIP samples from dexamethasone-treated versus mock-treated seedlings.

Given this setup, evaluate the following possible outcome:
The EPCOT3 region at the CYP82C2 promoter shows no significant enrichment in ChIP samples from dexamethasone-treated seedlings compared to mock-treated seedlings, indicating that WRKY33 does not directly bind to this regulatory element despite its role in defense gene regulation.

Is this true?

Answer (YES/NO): NO